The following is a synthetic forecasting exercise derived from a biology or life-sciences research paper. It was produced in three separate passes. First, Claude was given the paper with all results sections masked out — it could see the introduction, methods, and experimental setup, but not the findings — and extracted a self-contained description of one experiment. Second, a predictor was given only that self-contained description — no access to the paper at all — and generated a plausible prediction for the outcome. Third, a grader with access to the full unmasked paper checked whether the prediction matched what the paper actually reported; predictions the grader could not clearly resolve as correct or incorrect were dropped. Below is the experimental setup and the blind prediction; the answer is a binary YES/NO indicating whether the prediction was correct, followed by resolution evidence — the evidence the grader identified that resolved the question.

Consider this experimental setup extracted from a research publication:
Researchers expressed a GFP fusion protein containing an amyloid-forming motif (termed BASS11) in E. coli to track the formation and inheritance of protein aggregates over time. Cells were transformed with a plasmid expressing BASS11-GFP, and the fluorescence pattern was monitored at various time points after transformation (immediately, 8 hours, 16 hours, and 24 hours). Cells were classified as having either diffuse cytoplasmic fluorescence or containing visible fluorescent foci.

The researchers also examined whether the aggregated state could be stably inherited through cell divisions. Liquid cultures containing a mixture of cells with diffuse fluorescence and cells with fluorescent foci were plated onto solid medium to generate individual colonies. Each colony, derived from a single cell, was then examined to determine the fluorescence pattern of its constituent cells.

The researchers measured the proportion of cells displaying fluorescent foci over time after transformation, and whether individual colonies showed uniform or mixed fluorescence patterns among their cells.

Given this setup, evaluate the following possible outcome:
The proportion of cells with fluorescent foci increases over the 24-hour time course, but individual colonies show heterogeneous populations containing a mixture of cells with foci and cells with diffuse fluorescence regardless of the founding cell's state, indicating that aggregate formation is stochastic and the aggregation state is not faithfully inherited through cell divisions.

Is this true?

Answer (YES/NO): NO